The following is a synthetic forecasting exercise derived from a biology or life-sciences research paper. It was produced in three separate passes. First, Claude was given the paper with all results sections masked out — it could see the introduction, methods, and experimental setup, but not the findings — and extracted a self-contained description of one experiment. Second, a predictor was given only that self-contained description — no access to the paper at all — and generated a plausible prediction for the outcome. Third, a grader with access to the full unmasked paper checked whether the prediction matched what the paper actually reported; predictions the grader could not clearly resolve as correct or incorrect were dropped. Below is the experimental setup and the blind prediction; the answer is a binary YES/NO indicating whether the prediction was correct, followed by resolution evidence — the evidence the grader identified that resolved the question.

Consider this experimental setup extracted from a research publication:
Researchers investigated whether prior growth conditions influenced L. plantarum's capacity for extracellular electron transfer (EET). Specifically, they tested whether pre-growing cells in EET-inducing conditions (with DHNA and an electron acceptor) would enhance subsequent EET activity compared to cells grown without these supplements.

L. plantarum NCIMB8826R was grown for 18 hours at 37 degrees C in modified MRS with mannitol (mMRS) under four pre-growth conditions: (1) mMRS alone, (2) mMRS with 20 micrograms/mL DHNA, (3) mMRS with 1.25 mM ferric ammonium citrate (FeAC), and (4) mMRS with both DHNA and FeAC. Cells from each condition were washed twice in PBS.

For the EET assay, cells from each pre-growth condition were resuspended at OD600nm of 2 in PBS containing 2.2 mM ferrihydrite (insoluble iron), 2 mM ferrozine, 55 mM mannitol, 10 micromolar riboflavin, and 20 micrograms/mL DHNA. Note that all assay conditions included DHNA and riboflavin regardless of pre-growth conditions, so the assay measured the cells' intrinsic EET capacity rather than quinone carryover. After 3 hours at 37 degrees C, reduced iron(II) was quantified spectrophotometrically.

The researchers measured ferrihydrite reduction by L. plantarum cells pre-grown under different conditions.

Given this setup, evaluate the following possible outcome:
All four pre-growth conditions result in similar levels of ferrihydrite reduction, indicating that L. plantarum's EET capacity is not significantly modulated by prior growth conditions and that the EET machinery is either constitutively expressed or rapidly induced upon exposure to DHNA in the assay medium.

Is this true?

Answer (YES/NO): NO